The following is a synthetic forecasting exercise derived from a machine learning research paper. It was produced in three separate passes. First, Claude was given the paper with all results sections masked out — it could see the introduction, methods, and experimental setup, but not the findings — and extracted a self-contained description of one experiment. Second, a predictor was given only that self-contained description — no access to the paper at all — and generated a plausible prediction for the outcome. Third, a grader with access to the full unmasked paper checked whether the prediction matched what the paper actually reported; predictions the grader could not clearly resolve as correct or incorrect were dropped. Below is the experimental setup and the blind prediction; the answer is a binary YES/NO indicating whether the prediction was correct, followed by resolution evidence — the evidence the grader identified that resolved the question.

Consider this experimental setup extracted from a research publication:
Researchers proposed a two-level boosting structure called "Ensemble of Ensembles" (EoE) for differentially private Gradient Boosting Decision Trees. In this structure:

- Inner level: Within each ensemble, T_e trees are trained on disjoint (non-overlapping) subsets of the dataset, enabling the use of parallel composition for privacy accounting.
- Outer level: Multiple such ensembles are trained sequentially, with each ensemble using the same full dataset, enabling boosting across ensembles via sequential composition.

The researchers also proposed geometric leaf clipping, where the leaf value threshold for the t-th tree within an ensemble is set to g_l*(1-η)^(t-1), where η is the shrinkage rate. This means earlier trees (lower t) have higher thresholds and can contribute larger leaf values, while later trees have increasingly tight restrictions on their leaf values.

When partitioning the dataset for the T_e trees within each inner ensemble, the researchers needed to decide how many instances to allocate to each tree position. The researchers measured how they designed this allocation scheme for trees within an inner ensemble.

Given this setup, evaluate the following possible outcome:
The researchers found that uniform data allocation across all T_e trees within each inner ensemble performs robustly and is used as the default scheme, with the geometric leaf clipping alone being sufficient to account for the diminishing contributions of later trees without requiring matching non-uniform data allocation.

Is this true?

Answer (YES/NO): NO